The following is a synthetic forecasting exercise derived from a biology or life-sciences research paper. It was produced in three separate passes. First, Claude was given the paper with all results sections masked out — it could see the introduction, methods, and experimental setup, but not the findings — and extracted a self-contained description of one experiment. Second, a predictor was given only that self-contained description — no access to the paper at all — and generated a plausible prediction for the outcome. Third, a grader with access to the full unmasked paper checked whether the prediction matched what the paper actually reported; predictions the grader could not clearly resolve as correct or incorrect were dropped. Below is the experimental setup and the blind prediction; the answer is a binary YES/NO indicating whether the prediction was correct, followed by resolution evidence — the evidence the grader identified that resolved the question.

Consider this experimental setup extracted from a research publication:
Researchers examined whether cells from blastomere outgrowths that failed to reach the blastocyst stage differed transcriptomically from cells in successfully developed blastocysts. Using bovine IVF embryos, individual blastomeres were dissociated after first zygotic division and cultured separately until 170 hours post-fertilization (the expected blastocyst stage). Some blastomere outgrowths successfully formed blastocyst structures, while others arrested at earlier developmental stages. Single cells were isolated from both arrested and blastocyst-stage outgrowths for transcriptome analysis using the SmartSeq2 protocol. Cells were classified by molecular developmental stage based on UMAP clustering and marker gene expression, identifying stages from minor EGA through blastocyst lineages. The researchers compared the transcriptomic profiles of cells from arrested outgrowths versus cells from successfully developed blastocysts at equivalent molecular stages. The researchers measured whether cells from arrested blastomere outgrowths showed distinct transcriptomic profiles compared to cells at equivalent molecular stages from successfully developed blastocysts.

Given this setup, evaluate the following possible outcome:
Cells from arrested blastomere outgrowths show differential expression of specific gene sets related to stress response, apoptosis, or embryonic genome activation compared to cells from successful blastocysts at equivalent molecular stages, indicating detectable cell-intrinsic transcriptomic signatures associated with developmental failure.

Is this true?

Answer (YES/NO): NO